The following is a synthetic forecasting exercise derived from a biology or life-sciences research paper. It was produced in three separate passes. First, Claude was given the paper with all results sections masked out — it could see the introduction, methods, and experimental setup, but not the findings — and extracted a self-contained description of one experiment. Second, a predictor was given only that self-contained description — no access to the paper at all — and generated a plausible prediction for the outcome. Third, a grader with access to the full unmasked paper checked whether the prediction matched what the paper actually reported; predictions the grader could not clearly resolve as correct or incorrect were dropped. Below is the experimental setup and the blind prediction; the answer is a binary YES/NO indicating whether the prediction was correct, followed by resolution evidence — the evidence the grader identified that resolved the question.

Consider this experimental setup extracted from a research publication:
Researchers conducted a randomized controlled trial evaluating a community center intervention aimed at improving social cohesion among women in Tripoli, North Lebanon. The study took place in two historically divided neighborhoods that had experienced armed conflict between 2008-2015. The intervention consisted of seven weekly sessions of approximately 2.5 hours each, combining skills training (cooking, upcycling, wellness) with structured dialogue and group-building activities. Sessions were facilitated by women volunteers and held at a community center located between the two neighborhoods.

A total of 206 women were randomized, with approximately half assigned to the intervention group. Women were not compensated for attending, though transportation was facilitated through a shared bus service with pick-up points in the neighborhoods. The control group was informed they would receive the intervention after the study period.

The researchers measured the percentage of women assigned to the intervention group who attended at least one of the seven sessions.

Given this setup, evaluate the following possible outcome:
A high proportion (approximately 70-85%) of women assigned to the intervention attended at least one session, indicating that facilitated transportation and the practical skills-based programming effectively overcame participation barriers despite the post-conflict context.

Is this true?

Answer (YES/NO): YES